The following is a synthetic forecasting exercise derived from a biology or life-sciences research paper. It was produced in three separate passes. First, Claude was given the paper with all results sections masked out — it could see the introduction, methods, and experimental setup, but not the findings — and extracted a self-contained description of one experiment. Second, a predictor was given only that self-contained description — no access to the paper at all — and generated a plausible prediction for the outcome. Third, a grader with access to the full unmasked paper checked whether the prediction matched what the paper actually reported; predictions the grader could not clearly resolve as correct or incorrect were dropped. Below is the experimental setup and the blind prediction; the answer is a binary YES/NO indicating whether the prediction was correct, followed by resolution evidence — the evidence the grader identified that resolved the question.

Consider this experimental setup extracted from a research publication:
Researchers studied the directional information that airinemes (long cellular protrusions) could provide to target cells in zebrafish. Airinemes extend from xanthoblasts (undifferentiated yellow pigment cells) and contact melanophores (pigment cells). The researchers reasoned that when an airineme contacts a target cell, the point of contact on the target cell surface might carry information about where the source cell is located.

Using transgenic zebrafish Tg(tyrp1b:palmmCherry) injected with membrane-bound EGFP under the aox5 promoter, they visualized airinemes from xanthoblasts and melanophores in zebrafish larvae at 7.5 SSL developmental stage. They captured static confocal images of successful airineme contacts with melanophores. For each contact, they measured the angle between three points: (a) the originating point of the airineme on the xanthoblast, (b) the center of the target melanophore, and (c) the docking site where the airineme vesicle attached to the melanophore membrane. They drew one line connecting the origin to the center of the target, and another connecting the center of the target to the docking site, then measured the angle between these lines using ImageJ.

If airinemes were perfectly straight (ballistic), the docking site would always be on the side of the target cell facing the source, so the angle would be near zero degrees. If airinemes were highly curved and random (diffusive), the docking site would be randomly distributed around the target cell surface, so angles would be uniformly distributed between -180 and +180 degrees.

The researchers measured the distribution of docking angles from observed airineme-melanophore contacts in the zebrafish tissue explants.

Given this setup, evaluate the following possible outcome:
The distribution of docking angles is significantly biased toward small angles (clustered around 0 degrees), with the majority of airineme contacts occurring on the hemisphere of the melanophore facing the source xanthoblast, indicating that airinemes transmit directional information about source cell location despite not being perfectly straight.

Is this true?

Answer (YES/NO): NO